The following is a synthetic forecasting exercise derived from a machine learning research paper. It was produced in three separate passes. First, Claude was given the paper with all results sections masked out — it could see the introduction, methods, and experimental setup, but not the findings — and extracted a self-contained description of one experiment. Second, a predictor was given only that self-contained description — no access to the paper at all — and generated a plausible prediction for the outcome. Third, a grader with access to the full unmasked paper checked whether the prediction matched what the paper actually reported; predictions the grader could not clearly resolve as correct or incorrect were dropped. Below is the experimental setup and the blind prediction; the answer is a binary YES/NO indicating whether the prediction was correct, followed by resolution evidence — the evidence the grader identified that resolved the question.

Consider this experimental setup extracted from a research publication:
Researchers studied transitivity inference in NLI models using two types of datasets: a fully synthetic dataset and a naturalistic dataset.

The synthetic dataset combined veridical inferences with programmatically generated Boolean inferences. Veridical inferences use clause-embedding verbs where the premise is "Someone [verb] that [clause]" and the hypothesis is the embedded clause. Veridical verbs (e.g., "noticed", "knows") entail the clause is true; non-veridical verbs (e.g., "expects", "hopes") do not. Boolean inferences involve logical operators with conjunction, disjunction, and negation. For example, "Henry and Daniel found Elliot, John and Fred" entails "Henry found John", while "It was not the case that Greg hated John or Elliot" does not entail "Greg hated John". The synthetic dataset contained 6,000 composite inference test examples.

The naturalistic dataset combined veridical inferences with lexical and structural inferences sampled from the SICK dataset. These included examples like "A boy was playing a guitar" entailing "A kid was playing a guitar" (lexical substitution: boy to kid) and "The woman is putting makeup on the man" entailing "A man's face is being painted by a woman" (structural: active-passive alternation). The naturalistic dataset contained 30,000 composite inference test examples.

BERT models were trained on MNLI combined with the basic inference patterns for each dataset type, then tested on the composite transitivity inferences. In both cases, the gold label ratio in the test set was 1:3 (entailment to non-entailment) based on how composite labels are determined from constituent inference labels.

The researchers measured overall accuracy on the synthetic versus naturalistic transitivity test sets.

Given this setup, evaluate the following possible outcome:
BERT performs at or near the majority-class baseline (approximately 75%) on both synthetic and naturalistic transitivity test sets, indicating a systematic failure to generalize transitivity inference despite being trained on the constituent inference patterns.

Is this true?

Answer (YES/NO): NO